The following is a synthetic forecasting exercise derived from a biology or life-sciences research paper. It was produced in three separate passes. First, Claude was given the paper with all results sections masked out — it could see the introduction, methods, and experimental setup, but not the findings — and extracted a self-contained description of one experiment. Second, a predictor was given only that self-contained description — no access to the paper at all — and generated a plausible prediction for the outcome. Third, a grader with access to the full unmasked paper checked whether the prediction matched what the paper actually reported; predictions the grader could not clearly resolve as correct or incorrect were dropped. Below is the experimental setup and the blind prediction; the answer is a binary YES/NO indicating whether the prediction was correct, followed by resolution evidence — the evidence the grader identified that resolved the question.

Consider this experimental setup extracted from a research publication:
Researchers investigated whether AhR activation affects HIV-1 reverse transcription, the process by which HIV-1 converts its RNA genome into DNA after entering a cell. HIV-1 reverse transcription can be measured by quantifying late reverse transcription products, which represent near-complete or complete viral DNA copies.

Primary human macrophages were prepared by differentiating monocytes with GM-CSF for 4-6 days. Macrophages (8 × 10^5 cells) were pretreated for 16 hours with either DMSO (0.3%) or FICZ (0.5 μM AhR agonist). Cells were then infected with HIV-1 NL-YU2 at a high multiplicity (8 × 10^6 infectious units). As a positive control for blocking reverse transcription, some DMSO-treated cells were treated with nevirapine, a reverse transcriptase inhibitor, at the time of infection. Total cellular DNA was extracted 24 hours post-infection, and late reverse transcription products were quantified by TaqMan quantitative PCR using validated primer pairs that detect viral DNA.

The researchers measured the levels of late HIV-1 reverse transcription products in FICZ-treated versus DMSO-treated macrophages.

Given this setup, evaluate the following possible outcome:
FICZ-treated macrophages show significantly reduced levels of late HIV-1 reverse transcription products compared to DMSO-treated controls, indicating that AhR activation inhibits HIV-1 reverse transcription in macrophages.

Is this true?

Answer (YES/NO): YES